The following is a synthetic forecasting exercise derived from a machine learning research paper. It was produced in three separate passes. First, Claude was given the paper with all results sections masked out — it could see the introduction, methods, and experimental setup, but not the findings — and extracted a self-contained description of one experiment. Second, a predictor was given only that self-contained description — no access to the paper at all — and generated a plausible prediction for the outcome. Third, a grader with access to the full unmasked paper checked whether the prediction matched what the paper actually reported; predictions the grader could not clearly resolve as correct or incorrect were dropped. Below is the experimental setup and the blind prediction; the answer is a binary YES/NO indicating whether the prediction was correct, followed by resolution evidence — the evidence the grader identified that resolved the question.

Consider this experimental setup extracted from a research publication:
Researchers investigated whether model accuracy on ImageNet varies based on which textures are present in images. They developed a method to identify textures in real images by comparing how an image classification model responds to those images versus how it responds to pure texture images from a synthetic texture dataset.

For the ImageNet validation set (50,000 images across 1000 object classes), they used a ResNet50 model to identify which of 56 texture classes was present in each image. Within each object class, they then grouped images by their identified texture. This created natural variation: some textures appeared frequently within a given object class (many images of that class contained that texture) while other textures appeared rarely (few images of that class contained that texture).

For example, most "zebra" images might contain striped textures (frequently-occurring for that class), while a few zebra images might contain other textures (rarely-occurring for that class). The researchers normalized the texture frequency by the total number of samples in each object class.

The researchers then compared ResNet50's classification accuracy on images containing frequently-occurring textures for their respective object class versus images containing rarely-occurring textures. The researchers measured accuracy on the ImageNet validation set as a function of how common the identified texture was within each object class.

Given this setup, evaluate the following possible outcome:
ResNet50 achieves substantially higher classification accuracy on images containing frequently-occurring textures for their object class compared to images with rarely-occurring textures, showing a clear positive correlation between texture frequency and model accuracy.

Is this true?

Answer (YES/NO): YES